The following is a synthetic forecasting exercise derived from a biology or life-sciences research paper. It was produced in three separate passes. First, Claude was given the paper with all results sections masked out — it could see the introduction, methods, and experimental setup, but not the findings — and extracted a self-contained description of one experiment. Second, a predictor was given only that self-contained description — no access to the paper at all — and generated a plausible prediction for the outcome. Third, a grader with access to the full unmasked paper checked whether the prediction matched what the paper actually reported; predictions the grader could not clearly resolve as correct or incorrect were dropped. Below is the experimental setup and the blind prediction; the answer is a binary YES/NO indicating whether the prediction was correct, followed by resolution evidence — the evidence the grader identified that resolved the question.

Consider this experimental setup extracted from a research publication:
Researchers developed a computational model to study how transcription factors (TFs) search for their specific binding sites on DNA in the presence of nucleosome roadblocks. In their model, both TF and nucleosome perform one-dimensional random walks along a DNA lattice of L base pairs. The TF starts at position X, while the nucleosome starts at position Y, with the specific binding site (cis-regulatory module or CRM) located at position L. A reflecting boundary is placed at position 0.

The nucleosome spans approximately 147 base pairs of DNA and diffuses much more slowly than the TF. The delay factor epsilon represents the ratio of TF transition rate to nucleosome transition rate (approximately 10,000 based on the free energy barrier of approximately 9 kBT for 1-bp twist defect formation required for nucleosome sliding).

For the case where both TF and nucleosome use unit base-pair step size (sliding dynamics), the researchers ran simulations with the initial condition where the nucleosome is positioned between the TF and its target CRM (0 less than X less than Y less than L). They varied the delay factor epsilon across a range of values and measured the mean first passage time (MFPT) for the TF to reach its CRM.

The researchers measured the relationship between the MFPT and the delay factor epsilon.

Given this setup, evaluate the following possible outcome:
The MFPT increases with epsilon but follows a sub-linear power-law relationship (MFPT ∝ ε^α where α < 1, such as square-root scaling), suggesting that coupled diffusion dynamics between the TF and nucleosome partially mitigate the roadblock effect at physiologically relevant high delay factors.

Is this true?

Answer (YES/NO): NO